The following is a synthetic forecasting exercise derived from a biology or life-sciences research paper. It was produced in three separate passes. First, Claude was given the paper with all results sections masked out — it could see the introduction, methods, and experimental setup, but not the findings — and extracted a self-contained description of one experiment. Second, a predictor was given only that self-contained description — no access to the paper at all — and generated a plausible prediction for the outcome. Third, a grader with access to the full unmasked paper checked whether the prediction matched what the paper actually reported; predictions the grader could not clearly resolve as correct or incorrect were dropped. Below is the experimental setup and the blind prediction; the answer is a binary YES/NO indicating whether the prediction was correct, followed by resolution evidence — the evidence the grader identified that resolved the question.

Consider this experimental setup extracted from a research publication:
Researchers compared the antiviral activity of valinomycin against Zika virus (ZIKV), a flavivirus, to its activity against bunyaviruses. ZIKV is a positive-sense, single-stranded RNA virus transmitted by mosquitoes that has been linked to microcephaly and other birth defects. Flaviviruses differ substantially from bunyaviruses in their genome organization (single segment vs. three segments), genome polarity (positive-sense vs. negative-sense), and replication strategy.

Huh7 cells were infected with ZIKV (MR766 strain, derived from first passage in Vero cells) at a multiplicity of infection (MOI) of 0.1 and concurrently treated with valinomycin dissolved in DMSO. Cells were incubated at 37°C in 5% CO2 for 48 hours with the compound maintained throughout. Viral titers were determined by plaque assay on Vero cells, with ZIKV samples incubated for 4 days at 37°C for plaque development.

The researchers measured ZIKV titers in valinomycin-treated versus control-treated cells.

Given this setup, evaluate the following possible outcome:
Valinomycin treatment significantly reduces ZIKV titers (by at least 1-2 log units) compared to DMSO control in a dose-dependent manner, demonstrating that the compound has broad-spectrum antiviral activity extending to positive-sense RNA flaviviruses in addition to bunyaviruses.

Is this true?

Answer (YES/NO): YES